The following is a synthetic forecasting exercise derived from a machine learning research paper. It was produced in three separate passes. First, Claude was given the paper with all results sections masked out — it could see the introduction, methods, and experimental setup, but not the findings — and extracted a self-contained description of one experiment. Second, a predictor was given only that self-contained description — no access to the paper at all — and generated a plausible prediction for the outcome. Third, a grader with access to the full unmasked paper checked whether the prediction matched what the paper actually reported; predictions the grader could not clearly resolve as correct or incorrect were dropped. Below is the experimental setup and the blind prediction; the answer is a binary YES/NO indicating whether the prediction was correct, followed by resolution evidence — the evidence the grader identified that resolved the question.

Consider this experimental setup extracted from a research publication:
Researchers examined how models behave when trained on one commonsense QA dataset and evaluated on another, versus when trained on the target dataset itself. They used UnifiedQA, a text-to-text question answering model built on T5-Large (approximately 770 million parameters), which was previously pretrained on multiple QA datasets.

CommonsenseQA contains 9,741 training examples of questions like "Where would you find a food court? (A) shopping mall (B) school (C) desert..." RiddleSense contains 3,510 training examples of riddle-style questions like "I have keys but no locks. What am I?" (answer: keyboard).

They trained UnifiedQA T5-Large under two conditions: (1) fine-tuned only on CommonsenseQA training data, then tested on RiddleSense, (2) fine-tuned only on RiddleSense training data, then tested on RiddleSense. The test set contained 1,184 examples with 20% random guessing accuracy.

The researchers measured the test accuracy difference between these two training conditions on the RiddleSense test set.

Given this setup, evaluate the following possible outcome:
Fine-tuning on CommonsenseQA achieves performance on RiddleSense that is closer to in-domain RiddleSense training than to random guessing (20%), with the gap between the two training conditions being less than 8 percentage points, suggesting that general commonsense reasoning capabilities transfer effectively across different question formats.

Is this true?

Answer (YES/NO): NO